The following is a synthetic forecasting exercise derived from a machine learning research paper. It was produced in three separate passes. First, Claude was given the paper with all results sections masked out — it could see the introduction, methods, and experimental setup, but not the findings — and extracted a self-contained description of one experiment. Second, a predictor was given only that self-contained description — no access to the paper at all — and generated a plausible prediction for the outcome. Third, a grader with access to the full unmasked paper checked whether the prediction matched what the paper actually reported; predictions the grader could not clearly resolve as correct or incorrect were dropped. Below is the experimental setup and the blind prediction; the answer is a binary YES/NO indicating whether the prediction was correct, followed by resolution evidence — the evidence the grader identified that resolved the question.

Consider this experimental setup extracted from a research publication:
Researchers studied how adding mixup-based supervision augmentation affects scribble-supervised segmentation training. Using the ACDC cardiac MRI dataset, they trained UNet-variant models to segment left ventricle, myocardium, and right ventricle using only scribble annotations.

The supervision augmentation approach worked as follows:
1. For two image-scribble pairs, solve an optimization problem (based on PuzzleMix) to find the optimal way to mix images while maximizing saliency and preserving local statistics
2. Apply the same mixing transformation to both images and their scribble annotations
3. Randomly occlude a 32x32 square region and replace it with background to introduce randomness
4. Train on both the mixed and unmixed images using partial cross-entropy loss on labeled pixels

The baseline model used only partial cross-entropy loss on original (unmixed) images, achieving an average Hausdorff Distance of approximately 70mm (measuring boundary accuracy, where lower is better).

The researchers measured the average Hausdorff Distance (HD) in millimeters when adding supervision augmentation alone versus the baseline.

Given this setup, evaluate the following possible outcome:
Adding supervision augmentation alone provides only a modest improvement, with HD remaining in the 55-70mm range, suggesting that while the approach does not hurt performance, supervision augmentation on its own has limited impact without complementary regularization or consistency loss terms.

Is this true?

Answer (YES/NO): YES